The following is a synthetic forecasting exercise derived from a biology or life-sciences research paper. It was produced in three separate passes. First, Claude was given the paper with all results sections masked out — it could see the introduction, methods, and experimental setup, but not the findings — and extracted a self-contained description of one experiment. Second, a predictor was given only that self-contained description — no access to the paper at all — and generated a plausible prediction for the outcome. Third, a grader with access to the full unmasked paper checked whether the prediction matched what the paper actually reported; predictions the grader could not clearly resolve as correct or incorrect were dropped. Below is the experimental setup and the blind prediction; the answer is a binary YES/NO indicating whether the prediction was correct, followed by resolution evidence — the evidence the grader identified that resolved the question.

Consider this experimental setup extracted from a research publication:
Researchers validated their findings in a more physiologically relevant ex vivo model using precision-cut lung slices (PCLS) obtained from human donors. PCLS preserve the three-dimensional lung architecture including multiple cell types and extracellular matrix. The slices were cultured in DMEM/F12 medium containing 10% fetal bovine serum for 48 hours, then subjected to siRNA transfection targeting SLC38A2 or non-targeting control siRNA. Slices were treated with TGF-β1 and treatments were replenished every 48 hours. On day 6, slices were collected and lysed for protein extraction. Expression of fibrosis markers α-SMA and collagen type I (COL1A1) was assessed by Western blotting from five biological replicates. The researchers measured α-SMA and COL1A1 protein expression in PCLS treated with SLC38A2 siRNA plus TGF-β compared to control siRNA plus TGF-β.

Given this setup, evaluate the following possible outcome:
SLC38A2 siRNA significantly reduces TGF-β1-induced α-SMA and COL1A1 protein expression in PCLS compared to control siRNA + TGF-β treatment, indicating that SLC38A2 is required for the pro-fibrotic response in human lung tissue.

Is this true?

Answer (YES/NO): NO